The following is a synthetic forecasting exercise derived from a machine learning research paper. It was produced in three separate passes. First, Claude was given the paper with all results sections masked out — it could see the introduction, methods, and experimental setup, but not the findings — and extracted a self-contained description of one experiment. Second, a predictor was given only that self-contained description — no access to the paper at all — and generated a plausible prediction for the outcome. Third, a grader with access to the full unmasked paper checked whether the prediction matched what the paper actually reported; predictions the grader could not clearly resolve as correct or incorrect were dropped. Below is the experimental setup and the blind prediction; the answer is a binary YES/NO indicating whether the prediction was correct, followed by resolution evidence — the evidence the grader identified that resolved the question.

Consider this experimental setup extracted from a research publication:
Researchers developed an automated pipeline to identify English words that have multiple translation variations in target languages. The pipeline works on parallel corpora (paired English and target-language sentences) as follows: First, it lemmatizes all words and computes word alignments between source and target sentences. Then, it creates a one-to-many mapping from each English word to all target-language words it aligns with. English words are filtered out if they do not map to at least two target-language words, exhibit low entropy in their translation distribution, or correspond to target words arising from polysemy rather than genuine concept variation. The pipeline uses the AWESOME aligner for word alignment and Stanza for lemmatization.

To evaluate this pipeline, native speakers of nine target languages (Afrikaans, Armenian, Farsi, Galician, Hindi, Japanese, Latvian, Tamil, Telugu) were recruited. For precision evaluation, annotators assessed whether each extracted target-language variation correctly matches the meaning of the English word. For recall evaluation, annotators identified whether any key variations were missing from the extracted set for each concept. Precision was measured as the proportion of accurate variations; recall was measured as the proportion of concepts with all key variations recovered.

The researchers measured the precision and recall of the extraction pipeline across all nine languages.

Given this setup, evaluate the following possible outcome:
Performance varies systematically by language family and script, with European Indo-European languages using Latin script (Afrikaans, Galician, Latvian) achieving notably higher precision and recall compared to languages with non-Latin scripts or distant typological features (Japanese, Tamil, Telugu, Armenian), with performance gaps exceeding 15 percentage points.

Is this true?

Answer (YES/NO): NO